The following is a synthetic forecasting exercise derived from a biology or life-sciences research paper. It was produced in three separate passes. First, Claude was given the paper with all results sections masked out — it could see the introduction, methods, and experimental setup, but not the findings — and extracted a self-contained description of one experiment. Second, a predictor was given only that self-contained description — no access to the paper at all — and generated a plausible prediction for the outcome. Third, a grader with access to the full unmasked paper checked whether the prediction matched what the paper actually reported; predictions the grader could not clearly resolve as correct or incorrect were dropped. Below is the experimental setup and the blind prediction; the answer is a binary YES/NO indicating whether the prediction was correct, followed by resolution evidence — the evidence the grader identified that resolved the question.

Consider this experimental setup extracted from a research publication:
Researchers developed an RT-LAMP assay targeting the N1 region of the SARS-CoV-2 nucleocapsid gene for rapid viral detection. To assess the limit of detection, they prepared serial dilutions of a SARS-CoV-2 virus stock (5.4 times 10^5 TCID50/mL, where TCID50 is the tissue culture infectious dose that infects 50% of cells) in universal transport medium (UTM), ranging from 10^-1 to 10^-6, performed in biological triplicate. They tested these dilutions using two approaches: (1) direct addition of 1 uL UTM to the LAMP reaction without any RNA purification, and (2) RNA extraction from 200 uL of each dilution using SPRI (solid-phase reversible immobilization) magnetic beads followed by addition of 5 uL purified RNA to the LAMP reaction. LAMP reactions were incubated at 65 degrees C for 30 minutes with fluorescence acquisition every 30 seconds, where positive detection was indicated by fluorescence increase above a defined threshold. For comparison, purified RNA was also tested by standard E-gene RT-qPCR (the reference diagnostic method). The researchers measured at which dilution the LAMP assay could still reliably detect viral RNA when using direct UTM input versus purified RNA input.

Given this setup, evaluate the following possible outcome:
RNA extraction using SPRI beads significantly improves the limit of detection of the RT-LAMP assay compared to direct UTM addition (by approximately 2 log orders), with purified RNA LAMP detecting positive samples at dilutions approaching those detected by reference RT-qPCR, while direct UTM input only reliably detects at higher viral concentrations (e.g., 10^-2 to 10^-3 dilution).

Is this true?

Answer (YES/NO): NO